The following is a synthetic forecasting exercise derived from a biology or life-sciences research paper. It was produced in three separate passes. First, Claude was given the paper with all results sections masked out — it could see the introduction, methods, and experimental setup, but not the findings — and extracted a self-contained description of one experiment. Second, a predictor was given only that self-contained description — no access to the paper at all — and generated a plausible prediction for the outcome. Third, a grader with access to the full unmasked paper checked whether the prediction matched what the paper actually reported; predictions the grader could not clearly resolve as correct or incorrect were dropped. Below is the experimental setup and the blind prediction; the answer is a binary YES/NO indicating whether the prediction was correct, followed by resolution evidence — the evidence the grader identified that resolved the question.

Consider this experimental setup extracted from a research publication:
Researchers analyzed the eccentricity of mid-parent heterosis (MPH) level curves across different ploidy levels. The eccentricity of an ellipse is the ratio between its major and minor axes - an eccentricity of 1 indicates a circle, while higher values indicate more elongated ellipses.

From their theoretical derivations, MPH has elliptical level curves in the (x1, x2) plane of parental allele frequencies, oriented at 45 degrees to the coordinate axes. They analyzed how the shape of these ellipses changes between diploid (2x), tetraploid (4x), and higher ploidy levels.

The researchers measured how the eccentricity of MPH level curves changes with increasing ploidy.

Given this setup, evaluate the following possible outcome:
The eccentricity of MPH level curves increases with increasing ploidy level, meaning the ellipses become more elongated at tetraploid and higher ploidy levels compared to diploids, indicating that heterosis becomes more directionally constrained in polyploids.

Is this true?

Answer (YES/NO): YES